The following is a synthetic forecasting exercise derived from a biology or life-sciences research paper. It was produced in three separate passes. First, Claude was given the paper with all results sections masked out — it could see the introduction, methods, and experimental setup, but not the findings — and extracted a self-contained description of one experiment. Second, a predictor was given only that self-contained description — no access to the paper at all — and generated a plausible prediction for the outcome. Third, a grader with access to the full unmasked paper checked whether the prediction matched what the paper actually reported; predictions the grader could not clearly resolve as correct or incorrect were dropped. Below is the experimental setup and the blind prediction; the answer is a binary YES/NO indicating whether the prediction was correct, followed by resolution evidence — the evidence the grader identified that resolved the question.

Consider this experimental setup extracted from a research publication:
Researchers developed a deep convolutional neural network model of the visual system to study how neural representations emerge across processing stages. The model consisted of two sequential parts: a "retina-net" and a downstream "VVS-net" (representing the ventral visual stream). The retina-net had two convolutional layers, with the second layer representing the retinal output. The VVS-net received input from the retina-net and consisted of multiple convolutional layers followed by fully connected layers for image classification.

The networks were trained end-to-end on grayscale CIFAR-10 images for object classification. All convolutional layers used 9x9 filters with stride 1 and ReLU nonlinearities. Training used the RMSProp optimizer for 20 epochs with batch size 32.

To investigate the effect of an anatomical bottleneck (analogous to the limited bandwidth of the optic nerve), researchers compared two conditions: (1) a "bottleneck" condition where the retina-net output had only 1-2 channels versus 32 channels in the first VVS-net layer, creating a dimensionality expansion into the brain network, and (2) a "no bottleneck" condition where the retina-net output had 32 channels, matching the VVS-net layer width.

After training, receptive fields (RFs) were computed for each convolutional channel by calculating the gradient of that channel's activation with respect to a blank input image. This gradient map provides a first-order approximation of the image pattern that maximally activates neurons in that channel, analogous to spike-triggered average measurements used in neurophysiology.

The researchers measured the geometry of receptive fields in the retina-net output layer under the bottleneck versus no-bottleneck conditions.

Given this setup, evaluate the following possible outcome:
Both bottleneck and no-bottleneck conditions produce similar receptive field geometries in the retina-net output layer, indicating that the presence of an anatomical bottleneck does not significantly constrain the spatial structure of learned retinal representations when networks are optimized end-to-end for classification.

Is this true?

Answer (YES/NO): NO